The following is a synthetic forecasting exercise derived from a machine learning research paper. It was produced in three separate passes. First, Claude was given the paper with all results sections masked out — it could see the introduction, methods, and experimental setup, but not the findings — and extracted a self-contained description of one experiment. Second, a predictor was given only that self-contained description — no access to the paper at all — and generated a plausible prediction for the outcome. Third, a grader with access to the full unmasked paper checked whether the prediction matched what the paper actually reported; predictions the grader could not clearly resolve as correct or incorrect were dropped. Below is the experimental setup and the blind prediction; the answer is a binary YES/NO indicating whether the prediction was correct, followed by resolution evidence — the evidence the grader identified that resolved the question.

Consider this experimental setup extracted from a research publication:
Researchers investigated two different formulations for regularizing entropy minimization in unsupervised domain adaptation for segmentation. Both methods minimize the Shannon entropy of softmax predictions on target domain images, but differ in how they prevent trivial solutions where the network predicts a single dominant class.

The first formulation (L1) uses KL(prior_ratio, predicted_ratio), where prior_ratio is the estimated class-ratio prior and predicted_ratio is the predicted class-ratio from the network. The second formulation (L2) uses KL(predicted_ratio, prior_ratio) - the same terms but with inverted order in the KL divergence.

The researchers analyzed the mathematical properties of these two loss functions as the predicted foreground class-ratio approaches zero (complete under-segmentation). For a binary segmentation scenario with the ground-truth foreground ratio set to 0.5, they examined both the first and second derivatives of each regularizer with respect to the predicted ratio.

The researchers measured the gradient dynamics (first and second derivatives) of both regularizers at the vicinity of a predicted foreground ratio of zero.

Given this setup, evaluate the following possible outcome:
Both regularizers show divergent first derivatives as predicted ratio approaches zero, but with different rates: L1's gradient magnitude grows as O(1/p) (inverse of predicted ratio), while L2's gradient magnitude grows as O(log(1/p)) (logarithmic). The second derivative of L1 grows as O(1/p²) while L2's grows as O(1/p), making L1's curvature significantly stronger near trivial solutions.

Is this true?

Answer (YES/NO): NO